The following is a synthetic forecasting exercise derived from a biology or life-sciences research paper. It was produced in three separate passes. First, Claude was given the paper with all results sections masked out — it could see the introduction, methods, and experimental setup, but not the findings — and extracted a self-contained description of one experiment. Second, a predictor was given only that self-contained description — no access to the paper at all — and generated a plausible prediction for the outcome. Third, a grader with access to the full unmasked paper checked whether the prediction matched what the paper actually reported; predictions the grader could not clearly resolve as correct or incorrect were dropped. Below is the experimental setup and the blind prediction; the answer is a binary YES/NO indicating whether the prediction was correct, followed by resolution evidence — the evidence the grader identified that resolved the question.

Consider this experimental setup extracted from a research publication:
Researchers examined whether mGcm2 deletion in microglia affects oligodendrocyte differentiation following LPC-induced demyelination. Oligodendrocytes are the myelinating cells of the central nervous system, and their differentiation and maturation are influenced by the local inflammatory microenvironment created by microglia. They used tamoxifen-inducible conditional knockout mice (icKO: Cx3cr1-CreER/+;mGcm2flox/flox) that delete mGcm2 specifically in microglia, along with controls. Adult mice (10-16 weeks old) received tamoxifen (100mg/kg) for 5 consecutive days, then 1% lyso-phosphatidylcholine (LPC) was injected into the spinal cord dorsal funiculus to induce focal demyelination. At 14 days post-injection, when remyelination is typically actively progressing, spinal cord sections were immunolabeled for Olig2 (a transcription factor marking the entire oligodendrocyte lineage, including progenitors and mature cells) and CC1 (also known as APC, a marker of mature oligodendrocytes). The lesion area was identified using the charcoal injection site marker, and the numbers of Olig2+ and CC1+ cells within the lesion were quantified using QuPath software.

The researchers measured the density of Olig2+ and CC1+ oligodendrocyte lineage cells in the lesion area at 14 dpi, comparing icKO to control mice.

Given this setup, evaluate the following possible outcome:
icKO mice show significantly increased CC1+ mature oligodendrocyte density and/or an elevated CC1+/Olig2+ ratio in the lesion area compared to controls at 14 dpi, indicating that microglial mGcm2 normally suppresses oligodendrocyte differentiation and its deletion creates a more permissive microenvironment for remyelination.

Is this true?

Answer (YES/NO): NO